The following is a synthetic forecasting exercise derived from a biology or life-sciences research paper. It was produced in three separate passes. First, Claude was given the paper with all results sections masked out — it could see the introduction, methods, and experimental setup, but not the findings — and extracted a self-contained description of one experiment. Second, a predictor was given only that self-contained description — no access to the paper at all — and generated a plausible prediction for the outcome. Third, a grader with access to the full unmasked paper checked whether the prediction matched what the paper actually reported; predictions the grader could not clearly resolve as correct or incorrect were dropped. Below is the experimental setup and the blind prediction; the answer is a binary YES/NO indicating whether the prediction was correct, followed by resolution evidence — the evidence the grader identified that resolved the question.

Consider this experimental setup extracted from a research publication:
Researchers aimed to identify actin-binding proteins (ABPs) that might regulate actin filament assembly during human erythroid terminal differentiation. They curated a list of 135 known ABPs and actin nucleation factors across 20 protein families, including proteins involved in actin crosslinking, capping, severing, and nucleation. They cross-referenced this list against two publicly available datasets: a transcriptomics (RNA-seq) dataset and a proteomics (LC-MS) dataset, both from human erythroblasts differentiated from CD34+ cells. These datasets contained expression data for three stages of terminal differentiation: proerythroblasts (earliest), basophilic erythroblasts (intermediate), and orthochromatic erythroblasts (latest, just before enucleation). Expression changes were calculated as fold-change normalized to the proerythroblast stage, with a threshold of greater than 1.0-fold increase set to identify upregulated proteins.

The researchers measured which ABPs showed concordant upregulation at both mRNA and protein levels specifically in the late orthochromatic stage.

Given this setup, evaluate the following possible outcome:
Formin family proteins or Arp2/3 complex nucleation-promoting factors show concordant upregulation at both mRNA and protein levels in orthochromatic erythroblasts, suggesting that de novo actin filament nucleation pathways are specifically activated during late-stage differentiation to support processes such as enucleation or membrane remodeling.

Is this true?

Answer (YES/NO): NO